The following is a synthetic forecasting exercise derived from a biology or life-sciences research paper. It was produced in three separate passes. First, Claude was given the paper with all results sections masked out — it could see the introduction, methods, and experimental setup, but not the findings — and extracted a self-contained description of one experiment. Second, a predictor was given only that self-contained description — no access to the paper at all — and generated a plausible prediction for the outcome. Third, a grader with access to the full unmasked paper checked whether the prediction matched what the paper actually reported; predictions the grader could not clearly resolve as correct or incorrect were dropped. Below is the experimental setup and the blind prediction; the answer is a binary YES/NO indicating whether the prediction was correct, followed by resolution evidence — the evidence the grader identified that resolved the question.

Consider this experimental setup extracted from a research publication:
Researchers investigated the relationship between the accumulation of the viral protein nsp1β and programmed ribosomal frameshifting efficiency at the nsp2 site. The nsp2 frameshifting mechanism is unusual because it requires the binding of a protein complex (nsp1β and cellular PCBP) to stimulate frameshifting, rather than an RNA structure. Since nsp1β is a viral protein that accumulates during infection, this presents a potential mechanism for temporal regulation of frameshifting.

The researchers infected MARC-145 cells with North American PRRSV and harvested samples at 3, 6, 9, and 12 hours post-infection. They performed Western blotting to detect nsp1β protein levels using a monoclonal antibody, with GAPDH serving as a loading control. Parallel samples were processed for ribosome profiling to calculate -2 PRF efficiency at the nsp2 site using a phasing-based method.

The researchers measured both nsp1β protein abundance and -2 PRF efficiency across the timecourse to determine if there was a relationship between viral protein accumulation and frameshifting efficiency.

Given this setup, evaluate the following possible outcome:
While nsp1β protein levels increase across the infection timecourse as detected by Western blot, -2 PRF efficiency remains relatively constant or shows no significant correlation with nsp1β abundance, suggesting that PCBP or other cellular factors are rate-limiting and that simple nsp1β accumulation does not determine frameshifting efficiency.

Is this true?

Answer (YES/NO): NO